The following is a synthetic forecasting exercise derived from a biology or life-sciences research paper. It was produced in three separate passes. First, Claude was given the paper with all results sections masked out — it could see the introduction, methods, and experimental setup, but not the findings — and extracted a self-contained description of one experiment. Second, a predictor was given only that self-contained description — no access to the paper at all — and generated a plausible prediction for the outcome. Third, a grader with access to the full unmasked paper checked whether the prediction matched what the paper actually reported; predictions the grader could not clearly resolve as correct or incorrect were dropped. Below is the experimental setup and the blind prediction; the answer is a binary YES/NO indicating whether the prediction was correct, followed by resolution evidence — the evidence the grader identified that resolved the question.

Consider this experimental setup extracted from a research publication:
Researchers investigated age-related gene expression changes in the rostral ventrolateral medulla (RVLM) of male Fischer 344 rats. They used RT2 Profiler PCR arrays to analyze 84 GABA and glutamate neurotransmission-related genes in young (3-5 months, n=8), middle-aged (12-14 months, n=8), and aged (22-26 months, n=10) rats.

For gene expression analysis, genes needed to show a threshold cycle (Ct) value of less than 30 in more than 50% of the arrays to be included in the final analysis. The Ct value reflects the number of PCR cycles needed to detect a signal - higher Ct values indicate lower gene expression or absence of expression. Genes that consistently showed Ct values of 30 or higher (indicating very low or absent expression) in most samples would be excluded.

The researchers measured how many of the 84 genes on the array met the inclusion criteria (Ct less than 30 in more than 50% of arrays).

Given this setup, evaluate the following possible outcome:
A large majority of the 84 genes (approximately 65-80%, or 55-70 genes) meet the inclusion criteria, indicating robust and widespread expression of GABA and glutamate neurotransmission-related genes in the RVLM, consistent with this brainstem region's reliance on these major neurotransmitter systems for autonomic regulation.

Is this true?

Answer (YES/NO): NO